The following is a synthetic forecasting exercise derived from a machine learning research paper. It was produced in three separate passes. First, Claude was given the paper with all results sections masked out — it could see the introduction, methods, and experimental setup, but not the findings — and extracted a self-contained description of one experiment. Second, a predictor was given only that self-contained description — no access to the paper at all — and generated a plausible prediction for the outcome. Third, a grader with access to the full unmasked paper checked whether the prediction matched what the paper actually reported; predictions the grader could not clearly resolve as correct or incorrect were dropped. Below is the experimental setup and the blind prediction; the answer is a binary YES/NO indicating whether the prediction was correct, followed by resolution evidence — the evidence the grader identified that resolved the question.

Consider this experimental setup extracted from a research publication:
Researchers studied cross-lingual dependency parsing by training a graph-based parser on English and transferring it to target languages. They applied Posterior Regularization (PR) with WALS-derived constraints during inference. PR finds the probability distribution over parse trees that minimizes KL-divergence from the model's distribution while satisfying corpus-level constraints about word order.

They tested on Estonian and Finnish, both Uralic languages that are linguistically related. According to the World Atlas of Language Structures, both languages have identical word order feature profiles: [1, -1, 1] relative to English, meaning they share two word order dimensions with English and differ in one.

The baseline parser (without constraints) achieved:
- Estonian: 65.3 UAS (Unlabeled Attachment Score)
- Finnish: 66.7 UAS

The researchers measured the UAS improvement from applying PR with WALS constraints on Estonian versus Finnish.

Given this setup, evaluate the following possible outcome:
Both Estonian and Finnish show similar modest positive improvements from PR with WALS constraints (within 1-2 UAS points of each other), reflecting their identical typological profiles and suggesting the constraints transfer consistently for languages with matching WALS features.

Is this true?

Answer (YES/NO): YES